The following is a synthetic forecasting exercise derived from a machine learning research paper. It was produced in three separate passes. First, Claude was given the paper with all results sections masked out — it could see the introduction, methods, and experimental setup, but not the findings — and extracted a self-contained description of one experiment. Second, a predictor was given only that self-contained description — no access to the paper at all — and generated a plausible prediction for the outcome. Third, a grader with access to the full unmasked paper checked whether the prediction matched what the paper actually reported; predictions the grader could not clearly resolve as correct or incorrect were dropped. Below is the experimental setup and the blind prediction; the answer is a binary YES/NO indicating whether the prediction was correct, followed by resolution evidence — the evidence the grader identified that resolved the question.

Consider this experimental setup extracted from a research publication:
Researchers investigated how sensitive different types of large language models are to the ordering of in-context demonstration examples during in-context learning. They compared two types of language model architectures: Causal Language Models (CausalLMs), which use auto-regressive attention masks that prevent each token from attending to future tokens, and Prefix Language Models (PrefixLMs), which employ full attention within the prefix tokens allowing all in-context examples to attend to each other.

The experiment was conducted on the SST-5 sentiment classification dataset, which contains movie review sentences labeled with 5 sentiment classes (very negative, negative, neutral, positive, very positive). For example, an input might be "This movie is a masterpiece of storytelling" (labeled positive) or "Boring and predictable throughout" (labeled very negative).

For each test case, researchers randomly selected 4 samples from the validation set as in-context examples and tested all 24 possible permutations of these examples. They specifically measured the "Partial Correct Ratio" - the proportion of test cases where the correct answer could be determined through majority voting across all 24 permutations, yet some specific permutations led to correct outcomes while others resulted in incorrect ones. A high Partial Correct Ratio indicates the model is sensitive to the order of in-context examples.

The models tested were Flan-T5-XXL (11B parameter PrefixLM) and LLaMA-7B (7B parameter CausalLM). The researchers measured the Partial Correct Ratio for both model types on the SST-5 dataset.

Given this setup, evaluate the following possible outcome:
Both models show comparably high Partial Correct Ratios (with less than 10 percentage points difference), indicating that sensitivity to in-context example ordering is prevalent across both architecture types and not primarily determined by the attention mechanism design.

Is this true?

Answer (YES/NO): NO